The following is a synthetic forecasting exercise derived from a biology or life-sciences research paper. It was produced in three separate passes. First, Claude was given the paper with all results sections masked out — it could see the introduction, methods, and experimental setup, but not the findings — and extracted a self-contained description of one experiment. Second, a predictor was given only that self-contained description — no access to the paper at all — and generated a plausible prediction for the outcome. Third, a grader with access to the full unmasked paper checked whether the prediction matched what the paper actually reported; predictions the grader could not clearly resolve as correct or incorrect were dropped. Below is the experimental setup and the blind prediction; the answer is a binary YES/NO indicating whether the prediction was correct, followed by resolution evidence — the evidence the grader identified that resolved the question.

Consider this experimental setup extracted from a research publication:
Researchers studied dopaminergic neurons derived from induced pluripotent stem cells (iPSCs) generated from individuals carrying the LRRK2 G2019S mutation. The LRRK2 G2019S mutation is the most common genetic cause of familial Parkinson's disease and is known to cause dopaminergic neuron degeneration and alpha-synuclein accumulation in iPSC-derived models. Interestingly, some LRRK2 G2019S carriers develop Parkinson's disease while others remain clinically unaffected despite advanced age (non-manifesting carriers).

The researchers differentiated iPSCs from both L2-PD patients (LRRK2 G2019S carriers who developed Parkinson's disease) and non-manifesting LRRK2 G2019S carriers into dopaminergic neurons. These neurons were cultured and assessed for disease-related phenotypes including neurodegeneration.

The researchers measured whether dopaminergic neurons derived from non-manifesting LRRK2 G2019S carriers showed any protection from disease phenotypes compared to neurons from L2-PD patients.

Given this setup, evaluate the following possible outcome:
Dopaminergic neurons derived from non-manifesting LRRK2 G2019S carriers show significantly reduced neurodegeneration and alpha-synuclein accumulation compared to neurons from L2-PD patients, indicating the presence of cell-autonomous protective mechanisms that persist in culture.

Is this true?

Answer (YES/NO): NO